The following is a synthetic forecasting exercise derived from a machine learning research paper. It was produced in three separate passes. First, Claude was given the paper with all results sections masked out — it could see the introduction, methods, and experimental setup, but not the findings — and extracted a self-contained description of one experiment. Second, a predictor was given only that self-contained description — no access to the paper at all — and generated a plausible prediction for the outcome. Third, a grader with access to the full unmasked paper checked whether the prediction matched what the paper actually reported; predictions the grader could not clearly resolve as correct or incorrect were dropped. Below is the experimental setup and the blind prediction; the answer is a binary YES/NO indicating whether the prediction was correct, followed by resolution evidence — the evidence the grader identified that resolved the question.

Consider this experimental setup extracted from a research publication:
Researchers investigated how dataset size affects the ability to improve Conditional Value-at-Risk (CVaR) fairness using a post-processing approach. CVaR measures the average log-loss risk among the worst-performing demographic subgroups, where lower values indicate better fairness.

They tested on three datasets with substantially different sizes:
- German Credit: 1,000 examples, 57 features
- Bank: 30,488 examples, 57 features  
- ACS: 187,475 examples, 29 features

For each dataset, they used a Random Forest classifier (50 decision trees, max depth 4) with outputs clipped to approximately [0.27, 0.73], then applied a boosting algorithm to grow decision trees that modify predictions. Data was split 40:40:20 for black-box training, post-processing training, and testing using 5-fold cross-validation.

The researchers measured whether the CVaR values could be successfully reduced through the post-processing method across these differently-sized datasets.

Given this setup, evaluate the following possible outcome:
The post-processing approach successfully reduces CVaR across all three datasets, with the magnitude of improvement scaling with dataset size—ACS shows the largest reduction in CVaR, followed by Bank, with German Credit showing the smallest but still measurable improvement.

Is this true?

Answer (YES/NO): NO